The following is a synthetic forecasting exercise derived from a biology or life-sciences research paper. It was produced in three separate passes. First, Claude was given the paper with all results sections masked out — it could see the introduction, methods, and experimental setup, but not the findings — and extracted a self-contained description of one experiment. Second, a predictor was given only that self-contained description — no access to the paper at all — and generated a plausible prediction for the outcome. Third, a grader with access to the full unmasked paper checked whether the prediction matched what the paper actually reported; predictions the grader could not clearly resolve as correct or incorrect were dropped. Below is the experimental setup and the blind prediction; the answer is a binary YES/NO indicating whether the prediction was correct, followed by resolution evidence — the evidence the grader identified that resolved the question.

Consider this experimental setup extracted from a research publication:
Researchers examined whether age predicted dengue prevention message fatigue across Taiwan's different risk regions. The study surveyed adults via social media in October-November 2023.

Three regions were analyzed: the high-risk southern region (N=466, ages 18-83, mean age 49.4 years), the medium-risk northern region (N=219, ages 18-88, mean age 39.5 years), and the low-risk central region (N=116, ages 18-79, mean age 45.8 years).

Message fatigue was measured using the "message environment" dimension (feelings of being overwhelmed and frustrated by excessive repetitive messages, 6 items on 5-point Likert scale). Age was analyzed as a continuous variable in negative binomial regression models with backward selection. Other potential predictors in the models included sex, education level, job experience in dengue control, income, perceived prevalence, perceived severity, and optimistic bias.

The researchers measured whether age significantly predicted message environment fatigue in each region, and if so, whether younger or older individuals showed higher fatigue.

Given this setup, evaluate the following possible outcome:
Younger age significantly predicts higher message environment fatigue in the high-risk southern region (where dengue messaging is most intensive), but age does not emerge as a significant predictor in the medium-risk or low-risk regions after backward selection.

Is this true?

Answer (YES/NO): NO